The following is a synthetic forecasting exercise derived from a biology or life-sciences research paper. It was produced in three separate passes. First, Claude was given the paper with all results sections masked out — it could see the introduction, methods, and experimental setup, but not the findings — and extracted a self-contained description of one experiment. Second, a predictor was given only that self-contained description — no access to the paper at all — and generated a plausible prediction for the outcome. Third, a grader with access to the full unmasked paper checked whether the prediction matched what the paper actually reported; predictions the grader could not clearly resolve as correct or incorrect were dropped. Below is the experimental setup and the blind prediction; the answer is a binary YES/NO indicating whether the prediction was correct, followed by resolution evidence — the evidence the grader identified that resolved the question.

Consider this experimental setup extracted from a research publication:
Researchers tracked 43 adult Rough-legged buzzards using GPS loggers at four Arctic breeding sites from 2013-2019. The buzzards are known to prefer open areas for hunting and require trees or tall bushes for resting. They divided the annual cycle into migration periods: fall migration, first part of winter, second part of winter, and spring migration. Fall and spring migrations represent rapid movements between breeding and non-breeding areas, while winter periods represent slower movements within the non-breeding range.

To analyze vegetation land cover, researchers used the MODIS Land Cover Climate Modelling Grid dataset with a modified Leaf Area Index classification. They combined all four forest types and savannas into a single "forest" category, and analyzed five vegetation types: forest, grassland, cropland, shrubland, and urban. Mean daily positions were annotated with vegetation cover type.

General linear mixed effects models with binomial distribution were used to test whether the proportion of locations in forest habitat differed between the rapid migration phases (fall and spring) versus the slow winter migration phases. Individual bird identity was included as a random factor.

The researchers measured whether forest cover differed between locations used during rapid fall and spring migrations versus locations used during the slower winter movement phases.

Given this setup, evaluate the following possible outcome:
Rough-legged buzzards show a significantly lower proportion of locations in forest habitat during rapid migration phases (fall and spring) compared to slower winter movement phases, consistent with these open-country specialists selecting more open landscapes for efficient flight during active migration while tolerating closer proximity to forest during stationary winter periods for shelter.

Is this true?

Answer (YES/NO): NO